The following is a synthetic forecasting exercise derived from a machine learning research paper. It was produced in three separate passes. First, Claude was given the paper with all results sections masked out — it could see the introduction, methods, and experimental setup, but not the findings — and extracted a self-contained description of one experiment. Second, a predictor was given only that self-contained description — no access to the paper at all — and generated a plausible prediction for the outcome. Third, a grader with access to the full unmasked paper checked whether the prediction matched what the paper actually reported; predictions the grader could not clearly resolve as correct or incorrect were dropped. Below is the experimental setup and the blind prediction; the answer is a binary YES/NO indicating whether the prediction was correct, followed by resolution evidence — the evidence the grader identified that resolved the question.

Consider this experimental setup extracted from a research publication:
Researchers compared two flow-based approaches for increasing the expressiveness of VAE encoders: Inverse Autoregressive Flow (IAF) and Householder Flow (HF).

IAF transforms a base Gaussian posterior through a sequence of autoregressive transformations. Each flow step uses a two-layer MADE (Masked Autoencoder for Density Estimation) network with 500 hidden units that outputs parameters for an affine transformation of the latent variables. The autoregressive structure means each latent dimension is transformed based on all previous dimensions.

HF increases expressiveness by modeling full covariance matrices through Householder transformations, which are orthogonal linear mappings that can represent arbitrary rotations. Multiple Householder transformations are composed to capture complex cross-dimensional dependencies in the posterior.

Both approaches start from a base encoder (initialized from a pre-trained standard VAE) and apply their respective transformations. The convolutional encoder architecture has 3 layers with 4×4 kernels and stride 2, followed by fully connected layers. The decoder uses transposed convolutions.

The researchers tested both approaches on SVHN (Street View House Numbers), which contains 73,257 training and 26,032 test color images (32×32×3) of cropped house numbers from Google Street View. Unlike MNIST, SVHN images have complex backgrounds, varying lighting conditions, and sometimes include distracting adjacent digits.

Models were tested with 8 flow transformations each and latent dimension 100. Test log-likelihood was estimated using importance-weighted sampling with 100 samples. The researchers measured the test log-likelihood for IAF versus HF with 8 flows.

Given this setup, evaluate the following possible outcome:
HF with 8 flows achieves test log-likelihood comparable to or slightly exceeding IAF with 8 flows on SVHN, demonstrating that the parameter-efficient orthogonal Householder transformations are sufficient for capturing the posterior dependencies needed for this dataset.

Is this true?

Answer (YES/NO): YES